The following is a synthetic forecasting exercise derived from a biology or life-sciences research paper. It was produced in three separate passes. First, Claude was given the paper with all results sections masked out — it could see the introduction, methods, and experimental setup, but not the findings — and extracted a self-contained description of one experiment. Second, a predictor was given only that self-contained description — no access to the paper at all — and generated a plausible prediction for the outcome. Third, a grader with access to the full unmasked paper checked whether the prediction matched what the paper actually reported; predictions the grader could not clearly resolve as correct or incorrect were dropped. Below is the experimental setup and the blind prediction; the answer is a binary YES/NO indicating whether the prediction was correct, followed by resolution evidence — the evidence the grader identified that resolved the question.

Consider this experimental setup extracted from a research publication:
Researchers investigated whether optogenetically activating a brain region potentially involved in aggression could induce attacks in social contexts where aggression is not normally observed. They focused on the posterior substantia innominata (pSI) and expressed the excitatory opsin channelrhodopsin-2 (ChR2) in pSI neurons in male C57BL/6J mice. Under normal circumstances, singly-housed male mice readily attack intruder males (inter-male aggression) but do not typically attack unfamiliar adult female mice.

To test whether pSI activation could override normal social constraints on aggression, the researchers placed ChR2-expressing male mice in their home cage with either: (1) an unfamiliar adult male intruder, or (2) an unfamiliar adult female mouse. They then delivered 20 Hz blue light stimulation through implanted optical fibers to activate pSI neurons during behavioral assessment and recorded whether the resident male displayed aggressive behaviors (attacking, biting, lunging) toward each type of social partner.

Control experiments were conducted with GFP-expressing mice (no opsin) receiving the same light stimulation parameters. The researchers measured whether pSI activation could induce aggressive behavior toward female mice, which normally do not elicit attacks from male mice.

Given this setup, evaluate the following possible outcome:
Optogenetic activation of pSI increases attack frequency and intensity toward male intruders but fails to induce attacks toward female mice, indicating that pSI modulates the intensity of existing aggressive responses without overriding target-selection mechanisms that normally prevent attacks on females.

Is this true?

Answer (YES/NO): NO